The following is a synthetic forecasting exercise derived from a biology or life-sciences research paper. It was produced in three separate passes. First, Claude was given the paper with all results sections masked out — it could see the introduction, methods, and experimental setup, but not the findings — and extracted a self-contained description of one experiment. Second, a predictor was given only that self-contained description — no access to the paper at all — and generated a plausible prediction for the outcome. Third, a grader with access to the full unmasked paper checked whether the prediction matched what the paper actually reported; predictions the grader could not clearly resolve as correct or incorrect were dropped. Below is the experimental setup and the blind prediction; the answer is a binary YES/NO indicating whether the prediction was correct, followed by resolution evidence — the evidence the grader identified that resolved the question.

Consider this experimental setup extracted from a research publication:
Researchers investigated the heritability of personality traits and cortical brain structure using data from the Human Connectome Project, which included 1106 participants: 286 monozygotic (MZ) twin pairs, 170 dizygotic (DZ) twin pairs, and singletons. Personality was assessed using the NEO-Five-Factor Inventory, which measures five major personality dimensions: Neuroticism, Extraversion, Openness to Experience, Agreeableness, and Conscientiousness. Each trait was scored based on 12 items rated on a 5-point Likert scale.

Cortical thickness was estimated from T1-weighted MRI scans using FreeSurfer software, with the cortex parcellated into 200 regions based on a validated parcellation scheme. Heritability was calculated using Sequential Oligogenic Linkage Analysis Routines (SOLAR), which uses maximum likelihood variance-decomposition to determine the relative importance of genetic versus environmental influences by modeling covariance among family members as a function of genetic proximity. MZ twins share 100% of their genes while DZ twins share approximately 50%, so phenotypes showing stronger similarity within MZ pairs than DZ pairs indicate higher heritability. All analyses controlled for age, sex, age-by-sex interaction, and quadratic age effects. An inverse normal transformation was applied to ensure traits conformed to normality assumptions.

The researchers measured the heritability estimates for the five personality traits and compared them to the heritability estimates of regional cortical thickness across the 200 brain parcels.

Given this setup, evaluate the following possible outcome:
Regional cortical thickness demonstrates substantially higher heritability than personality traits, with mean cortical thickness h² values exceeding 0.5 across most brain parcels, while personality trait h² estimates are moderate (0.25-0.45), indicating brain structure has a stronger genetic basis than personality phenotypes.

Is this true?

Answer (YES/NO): NO